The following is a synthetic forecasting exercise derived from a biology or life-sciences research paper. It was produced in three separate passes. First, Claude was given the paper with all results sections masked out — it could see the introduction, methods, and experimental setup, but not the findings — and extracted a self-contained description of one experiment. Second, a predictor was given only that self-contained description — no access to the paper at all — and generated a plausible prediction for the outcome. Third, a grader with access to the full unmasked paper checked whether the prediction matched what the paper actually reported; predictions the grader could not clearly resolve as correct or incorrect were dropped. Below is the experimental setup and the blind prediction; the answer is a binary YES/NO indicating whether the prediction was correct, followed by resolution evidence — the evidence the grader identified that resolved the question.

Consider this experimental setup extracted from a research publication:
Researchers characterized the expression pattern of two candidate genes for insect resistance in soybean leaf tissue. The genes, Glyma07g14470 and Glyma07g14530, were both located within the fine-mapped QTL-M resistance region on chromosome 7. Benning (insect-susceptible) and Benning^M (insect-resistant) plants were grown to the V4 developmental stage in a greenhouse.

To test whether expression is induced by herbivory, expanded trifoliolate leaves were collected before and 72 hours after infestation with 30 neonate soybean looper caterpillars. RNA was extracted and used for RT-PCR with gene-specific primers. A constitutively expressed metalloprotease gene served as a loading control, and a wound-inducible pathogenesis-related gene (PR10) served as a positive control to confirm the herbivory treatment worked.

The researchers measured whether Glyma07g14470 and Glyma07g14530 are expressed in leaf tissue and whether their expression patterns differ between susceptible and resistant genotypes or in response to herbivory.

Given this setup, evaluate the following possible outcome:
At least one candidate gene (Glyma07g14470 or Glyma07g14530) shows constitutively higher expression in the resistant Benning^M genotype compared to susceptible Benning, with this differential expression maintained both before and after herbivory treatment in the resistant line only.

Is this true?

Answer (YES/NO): NO